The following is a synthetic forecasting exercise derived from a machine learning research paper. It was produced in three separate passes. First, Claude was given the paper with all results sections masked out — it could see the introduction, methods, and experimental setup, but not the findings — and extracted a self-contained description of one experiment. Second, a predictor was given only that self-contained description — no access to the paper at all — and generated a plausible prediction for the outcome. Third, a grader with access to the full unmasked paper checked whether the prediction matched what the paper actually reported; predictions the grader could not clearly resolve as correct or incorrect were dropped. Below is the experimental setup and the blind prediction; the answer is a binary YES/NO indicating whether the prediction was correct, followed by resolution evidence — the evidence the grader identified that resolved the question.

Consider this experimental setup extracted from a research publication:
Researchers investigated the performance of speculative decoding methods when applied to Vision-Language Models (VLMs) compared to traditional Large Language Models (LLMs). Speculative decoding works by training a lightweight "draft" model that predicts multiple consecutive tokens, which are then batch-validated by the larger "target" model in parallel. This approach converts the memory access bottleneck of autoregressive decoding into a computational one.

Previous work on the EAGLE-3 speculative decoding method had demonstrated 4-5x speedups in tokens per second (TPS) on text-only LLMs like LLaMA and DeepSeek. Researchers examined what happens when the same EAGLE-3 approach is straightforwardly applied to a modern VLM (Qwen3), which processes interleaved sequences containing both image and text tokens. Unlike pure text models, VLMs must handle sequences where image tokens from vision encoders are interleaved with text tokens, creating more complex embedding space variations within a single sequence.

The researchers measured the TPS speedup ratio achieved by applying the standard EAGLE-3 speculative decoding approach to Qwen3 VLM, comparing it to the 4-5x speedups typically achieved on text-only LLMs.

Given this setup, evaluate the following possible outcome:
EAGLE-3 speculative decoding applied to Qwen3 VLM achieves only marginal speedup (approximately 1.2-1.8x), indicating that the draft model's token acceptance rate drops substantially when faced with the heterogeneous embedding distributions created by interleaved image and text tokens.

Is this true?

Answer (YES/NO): YES